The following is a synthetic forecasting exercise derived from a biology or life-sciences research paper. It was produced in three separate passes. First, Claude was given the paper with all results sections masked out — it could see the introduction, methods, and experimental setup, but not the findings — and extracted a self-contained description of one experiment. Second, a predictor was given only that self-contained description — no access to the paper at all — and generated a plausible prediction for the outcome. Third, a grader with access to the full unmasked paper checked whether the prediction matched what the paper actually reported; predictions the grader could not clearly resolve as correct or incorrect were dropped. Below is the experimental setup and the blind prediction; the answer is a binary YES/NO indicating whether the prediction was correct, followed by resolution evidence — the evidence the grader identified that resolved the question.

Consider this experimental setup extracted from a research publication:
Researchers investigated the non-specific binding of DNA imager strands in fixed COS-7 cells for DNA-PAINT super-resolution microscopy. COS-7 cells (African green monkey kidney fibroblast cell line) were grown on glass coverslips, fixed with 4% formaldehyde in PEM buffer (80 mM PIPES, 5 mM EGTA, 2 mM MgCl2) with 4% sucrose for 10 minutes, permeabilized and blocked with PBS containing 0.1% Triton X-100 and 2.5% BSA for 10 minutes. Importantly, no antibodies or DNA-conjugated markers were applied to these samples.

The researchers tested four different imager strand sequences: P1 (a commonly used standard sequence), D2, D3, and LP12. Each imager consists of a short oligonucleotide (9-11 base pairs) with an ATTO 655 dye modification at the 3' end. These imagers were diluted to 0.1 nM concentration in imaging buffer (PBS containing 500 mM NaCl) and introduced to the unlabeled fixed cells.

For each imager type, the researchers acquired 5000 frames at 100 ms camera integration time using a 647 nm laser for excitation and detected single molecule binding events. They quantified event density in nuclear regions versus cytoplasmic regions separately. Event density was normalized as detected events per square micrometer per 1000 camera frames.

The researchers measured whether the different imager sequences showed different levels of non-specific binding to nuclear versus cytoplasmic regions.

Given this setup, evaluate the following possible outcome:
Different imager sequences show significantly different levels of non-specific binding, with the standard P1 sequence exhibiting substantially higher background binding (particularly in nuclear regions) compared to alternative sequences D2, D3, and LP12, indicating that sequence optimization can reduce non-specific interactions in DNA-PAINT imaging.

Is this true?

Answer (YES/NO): NO